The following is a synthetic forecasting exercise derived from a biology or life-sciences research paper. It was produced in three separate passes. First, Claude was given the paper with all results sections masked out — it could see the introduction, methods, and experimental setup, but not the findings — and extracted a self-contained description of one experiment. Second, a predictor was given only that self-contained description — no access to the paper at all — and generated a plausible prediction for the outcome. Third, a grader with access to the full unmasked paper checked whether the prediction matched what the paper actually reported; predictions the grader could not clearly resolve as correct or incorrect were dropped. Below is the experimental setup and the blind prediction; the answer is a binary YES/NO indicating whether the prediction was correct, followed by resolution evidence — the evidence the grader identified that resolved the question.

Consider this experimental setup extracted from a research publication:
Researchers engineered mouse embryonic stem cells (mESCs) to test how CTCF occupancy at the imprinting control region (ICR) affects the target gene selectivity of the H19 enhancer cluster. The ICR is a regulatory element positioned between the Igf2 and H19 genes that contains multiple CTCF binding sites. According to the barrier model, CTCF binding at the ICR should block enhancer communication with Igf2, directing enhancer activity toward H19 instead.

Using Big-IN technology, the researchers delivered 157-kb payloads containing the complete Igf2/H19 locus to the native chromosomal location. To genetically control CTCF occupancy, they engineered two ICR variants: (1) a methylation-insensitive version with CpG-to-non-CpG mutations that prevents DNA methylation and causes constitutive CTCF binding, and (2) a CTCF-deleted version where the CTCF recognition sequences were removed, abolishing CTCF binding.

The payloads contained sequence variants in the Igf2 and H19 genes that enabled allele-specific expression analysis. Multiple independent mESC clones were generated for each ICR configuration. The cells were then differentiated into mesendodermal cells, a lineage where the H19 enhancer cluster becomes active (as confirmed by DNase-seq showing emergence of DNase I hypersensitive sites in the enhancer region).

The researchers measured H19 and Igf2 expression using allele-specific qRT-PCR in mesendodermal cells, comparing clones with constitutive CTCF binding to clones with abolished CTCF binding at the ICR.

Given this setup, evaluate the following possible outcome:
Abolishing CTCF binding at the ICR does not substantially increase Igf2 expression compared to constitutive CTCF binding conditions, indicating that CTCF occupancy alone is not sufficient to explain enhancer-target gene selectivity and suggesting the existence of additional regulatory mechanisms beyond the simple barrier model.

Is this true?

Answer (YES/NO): NO